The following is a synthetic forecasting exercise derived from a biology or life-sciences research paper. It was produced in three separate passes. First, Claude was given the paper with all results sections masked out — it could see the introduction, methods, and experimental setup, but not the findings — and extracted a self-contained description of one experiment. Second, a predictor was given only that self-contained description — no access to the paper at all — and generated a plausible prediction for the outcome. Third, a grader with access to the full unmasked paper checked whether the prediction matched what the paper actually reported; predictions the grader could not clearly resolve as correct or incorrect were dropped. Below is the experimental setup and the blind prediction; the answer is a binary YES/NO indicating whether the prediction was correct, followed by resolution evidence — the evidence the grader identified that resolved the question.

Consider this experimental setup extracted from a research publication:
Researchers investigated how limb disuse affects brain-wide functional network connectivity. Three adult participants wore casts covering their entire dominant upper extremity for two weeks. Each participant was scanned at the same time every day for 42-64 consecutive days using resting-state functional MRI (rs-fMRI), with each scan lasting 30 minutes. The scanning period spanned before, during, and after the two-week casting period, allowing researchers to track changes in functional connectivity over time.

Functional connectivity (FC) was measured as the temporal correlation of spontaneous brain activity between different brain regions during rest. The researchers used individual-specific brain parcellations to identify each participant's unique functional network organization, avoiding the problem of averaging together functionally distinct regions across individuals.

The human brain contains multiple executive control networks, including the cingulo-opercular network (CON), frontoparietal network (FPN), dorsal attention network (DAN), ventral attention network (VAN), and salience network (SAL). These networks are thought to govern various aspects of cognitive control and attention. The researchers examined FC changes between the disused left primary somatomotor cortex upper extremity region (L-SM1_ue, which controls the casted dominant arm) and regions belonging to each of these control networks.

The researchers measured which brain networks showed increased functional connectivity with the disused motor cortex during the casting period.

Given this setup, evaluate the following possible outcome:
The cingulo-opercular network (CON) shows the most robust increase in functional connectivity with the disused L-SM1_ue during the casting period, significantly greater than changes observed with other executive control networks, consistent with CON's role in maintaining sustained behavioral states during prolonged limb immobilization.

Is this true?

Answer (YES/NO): YES